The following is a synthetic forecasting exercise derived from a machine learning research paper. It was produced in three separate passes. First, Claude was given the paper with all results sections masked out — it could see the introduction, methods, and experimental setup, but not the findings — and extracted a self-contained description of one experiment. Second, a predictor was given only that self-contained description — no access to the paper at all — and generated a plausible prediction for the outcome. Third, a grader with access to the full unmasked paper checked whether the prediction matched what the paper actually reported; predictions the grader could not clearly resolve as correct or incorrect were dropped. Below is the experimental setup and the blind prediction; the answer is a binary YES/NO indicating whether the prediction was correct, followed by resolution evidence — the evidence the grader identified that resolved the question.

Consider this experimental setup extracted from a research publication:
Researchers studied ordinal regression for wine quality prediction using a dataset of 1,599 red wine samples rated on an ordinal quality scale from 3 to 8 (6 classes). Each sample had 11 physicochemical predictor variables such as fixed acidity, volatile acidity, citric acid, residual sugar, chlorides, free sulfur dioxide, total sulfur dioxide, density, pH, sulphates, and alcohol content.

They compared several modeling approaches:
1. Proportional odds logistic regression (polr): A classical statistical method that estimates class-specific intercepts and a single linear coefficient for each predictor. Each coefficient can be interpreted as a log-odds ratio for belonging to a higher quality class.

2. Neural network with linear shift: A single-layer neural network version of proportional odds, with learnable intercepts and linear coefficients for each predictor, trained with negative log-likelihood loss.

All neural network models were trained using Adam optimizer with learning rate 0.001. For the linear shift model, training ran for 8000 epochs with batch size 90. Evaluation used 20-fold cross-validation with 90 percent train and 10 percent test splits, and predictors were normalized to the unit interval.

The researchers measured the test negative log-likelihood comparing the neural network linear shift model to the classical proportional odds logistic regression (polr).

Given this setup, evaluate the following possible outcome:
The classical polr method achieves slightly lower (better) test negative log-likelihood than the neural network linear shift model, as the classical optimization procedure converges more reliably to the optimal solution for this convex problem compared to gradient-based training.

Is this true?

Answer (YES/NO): NO